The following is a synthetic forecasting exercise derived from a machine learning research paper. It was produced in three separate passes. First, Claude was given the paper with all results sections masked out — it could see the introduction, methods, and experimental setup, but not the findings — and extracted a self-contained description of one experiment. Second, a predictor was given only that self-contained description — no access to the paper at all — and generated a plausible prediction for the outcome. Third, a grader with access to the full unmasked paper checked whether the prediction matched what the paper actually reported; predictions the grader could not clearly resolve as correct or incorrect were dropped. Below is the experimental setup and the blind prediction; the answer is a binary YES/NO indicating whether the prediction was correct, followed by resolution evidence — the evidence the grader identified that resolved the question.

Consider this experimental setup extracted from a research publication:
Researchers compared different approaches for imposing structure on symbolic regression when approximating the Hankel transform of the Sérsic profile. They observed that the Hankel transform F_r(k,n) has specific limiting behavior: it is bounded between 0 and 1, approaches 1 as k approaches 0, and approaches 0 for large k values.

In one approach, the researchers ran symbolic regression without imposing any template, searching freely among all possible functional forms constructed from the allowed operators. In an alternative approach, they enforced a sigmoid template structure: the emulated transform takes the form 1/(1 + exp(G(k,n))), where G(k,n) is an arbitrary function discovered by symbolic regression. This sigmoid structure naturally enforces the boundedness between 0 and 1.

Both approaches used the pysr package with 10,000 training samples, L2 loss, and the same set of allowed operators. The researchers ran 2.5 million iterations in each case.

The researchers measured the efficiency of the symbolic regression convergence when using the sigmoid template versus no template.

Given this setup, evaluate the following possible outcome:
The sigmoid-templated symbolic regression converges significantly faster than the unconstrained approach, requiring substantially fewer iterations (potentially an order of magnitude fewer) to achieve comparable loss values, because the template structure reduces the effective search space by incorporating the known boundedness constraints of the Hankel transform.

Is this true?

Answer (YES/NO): NO